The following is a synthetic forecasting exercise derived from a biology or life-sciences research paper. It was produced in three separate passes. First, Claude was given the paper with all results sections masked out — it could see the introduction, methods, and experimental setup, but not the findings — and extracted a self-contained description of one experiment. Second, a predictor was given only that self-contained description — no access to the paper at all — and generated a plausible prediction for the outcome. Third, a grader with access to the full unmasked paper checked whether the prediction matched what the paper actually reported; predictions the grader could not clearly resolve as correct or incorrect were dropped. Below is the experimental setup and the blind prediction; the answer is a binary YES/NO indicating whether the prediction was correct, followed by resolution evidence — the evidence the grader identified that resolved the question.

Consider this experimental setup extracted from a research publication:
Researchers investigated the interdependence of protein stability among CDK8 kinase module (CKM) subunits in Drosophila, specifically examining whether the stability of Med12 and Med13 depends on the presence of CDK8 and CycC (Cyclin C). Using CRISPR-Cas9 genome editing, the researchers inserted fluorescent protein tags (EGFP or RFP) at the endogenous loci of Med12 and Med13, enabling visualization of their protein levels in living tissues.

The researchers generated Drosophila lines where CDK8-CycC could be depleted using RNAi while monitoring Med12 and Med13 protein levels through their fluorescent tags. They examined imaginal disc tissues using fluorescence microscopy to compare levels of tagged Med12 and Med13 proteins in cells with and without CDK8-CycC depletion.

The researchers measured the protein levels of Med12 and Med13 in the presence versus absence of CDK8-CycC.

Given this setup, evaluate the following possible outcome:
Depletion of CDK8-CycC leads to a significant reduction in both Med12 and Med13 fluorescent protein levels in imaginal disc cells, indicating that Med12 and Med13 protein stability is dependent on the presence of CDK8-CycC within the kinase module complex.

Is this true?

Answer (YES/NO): NO